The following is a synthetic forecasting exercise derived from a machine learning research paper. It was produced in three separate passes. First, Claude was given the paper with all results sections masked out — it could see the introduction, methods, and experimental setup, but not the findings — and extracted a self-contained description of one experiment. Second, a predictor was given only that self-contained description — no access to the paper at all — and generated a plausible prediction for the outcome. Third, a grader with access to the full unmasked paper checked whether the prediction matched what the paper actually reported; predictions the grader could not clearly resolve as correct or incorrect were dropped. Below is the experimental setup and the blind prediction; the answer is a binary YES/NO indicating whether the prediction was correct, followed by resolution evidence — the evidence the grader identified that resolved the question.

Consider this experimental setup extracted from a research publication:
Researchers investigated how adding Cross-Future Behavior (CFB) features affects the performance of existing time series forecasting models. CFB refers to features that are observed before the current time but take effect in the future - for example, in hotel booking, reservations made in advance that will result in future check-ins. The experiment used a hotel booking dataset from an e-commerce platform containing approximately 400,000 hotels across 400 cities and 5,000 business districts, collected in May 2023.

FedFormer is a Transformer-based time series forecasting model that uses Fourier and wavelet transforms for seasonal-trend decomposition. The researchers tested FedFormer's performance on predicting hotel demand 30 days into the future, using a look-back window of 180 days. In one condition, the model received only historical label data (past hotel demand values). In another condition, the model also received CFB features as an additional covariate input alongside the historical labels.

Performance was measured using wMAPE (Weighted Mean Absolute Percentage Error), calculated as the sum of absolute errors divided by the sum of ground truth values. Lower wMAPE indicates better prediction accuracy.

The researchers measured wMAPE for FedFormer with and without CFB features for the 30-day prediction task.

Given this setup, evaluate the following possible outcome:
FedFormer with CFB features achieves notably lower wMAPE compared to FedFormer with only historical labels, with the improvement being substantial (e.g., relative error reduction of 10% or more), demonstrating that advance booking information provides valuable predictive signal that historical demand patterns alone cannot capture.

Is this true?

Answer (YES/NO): NO